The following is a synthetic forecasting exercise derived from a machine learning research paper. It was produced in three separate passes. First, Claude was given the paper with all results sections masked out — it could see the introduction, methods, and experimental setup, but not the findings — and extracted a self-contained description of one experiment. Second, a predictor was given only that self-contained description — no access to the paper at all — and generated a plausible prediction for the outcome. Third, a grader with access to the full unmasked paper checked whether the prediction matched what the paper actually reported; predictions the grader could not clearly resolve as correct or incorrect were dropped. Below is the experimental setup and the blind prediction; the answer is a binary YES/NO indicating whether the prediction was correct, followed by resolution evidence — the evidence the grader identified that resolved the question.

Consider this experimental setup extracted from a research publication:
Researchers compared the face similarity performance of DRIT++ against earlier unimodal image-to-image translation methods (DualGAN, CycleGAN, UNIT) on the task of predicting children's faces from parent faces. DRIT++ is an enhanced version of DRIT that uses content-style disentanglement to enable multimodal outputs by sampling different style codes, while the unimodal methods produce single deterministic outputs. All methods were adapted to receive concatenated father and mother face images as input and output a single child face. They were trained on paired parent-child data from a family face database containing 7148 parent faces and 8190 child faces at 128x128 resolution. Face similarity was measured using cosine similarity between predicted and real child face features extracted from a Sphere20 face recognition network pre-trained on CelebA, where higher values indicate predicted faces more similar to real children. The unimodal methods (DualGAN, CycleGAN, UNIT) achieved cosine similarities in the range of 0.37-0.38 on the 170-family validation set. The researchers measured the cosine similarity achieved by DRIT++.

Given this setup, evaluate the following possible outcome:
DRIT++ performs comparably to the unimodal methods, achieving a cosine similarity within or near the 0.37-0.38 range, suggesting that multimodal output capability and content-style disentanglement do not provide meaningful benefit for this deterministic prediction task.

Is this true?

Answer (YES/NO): NO